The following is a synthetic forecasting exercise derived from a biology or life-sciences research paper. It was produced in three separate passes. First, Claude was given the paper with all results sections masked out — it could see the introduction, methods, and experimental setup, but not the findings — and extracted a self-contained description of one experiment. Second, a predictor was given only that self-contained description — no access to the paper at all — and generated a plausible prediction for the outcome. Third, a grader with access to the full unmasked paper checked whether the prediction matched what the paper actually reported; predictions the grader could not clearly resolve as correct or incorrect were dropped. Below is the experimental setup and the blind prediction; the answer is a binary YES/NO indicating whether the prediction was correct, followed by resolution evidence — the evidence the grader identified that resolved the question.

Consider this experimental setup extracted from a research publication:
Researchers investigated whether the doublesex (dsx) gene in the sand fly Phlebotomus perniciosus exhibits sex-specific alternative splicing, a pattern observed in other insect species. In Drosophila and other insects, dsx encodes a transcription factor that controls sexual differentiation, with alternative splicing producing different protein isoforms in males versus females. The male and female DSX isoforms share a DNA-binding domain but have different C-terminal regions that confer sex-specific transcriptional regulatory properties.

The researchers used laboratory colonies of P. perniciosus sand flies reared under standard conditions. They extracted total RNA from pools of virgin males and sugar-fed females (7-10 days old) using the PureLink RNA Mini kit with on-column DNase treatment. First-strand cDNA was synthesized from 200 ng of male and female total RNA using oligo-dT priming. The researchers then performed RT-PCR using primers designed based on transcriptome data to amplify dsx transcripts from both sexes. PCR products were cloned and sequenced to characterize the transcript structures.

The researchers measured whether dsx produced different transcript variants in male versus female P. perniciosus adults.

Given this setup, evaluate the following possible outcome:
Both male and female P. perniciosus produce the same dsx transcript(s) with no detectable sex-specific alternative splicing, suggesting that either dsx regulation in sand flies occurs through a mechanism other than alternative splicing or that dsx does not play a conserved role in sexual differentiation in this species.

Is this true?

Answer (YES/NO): NO